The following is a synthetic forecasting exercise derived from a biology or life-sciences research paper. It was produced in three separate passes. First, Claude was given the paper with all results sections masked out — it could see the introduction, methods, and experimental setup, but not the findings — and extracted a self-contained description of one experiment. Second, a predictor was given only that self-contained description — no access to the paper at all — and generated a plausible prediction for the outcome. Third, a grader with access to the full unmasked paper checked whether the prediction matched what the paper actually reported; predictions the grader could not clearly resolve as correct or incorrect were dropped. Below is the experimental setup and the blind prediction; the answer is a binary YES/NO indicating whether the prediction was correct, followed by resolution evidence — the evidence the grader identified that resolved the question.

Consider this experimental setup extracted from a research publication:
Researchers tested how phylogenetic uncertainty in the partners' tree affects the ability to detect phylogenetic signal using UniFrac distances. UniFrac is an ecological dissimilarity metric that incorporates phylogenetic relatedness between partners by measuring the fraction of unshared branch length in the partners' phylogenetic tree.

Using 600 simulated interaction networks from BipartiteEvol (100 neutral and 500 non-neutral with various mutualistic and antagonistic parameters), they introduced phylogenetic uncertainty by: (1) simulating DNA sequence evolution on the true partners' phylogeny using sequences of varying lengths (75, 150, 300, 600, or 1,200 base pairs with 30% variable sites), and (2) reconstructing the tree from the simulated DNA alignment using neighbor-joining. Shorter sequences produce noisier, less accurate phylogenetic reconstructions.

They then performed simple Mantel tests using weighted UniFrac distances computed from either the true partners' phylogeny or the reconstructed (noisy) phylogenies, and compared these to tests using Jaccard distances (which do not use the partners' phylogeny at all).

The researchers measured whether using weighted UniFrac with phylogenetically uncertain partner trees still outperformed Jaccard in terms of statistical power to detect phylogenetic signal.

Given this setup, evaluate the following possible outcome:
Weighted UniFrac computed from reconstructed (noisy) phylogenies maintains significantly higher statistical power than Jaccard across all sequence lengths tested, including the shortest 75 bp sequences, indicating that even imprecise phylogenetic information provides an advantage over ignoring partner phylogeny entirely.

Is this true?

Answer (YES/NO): YES